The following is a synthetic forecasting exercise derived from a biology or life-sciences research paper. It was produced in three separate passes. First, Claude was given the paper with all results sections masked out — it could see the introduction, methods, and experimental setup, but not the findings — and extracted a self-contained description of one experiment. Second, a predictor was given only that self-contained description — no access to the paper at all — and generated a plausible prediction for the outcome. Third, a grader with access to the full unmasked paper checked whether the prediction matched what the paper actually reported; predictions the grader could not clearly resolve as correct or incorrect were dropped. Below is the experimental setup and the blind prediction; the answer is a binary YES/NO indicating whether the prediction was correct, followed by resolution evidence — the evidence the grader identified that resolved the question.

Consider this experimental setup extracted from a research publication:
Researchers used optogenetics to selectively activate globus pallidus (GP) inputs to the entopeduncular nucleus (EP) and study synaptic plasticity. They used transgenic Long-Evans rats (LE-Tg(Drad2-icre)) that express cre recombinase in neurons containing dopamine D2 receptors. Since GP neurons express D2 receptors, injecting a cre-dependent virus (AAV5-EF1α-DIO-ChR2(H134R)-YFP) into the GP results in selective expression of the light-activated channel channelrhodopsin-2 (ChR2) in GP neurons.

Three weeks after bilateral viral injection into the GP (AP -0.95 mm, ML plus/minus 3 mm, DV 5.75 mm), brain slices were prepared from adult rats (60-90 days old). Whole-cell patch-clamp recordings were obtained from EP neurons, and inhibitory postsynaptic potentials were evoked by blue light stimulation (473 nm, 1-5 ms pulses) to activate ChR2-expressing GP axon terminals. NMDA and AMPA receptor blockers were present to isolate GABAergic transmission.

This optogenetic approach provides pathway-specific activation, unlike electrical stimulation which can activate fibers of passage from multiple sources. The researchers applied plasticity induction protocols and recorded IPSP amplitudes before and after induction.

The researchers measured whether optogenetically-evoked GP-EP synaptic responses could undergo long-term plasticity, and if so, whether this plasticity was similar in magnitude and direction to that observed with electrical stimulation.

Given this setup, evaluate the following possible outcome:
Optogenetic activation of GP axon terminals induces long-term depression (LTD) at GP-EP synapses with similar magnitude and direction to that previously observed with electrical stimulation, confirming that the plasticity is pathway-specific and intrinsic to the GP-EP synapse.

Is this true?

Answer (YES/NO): NO